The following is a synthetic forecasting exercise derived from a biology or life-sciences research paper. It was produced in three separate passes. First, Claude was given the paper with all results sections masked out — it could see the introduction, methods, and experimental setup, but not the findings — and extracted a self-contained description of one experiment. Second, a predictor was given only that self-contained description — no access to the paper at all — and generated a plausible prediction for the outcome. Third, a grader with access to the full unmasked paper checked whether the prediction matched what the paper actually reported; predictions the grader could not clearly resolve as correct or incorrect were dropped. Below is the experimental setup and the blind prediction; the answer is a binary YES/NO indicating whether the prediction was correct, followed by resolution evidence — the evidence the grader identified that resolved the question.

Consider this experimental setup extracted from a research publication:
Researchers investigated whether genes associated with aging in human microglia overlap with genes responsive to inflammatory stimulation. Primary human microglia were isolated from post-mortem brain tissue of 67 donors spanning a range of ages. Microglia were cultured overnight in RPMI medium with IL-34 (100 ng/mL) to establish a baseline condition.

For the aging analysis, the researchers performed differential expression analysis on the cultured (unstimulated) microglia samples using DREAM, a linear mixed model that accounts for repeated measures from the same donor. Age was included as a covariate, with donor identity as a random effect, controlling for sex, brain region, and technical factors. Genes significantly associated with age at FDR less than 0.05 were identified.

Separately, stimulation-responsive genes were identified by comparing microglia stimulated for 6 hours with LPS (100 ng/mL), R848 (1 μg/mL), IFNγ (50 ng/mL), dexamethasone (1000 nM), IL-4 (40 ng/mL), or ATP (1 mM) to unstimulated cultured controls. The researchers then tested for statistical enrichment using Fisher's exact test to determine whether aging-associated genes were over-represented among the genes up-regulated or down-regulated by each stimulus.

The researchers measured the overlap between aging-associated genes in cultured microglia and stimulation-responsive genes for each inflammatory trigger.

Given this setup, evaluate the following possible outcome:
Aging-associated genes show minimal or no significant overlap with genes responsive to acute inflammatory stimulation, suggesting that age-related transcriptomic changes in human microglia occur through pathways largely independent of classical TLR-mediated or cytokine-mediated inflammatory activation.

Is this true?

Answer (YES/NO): NO